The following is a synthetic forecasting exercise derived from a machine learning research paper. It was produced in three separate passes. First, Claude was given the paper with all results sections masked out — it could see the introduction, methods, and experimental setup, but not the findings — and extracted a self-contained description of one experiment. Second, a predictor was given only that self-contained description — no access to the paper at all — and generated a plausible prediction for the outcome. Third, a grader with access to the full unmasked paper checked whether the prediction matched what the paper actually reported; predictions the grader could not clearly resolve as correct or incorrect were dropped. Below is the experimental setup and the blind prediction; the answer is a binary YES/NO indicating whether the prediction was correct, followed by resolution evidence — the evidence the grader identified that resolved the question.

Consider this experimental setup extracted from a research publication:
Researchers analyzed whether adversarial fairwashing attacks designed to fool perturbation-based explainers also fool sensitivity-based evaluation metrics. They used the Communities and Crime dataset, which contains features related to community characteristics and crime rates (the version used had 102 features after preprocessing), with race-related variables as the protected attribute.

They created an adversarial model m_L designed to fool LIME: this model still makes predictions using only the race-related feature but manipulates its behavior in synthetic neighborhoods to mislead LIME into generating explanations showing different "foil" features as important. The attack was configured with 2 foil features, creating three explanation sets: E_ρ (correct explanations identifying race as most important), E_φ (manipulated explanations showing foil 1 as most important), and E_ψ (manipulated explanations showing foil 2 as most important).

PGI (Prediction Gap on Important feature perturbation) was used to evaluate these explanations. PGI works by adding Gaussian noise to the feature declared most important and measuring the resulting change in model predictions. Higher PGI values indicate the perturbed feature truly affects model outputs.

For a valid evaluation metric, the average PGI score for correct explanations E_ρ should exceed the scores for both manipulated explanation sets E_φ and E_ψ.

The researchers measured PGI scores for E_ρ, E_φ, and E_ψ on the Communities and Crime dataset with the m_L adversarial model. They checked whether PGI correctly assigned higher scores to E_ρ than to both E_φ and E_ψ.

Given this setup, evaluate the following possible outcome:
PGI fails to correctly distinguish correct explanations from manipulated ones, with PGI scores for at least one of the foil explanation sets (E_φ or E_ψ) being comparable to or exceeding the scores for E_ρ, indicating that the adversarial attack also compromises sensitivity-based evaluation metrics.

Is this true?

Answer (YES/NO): NO